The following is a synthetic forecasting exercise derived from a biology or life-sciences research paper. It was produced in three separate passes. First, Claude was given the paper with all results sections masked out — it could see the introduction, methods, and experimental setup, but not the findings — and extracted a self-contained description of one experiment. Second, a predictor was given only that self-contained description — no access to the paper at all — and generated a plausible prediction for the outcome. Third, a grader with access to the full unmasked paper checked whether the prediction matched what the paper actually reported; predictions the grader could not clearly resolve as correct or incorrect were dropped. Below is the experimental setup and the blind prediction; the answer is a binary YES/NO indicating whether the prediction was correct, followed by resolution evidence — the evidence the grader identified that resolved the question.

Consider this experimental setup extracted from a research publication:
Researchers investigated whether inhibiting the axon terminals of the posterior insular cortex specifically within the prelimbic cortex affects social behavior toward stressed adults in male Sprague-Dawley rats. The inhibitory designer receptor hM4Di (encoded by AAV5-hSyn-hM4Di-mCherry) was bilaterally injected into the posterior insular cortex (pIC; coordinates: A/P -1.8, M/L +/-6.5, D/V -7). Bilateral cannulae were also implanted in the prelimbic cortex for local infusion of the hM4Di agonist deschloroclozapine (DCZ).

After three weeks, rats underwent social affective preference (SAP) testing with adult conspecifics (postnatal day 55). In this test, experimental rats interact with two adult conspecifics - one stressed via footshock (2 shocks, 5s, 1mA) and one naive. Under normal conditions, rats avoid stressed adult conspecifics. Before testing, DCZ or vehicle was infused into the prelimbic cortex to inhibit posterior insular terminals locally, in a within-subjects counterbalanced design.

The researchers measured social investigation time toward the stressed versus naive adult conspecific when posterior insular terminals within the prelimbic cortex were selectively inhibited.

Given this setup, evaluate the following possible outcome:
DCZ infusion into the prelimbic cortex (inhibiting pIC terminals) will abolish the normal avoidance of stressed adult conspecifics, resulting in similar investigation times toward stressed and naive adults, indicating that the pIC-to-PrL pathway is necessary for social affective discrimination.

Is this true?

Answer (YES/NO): YES